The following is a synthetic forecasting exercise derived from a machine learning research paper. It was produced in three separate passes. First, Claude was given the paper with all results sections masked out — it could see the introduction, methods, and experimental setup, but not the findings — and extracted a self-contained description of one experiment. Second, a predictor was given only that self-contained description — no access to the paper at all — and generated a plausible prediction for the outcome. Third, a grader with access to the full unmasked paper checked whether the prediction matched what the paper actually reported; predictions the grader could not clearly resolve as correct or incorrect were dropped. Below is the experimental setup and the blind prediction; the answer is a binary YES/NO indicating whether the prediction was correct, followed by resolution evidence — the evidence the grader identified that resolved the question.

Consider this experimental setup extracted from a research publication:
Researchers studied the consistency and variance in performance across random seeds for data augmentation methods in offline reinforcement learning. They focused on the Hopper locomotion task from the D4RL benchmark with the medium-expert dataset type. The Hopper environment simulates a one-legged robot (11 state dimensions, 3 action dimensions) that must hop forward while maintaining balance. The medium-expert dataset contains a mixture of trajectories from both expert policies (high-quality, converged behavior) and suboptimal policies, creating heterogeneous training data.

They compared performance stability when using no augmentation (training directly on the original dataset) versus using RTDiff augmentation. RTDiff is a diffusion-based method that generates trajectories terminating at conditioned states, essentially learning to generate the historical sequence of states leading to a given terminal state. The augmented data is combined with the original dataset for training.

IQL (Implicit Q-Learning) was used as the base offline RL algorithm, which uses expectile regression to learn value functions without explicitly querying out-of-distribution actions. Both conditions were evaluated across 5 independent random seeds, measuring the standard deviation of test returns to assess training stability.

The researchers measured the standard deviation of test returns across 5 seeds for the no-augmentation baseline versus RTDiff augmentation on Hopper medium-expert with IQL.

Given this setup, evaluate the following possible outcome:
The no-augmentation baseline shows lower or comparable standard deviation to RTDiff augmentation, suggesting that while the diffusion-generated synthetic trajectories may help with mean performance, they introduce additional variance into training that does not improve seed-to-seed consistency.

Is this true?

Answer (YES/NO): NO